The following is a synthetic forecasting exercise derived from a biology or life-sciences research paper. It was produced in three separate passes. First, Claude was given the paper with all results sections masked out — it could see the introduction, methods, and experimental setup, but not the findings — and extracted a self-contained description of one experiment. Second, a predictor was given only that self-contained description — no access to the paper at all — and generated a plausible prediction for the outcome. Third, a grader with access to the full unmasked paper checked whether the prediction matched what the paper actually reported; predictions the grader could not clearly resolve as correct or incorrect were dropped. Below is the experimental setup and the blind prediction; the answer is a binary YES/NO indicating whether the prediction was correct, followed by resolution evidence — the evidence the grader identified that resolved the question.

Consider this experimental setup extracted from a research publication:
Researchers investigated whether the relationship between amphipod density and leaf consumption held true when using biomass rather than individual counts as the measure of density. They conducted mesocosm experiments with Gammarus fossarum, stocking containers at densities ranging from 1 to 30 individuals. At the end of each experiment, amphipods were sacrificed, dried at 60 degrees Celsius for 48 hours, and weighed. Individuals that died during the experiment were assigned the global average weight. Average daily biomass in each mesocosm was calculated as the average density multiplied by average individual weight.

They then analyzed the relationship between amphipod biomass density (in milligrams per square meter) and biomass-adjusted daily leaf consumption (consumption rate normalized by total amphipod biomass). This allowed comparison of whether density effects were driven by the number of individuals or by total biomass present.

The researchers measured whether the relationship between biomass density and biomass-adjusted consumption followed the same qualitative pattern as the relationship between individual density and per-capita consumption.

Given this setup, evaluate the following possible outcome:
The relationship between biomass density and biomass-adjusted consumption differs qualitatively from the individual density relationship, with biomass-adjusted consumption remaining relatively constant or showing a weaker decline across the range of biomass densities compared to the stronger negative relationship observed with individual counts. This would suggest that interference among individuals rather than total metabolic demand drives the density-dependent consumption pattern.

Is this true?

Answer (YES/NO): NO